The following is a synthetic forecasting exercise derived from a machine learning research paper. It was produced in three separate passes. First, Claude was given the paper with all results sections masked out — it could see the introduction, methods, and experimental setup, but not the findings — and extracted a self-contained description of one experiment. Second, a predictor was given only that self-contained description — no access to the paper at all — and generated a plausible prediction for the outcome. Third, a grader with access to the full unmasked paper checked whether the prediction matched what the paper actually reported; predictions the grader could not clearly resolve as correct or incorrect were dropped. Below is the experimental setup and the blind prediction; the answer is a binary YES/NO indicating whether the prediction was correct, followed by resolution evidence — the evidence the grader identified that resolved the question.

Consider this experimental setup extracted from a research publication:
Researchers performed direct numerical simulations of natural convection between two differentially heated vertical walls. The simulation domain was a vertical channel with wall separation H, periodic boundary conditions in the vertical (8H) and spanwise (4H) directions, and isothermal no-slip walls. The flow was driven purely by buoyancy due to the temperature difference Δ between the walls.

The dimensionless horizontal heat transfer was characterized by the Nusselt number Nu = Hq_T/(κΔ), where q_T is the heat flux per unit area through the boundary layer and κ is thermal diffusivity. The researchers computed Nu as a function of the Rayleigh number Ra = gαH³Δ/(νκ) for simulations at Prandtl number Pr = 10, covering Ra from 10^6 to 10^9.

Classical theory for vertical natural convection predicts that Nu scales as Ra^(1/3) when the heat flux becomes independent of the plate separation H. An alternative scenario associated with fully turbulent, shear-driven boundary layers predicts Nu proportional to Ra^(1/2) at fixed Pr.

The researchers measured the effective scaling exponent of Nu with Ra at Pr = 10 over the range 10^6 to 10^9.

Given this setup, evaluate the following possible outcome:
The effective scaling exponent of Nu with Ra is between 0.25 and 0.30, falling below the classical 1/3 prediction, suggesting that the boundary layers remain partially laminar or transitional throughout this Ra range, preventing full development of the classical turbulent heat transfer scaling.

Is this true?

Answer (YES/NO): NO